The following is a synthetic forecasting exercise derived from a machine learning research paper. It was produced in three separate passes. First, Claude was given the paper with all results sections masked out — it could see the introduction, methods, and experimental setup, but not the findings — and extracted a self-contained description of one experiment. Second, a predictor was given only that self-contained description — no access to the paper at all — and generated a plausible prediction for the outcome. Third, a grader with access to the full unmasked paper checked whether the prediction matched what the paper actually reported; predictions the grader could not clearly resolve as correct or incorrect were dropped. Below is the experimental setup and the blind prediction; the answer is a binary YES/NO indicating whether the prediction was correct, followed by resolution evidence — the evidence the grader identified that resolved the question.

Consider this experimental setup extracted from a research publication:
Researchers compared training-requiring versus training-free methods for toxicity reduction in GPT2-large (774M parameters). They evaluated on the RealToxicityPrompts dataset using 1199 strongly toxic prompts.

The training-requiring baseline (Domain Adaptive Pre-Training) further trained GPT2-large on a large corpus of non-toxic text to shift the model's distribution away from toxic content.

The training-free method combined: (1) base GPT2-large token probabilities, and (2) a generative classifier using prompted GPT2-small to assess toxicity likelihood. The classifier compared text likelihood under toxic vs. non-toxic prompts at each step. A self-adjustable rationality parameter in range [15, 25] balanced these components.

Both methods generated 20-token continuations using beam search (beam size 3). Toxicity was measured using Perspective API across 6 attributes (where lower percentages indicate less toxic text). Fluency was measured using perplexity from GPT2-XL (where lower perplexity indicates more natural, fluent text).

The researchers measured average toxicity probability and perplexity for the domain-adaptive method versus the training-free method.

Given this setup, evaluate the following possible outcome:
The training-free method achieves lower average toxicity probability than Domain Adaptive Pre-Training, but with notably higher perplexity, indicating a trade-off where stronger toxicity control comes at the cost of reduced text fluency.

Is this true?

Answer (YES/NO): YES